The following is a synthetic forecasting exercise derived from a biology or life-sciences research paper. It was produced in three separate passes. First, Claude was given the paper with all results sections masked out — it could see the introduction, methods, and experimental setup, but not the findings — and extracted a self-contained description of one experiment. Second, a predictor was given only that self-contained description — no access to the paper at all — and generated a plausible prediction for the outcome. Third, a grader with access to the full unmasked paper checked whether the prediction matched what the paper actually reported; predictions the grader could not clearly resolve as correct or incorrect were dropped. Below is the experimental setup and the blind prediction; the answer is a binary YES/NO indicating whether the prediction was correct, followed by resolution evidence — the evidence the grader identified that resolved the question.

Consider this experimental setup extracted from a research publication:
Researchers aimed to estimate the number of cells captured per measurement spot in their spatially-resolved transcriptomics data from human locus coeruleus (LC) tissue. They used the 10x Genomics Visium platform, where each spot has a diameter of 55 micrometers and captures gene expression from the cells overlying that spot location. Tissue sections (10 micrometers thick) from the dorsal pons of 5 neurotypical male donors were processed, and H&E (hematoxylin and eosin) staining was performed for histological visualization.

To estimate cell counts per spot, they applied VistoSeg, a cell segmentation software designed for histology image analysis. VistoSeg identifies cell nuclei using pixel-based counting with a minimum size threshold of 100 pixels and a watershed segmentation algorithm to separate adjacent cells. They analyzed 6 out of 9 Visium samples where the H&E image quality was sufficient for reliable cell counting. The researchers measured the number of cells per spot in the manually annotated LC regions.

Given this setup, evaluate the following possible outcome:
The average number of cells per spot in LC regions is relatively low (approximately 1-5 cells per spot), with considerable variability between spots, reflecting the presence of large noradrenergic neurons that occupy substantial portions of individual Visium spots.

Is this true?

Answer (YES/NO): YES